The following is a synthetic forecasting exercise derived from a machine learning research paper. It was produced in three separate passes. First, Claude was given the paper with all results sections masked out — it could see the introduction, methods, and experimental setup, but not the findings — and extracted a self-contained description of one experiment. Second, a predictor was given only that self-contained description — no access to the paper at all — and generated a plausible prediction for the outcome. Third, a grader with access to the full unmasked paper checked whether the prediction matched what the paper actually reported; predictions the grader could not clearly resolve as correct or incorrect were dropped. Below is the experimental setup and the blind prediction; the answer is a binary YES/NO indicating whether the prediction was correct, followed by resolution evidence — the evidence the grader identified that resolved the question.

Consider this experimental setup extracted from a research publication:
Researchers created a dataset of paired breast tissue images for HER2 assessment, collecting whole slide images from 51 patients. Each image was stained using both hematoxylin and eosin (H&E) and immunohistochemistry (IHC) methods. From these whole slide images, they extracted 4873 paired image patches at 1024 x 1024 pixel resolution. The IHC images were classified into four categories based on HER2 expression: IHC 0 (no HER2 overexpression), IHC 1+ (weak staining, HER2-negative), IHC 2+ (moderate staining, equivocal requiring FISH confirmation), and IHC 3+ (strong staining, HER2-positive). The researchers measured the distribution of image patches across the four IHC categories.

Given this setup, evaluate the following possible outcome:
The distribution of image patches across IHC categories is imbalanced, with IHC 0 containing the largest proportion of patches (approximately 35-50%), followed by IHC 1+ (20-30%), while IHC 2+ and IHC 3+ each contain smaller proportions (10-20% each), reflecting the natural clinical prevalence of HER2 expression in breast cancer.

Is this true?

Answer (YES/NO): NO